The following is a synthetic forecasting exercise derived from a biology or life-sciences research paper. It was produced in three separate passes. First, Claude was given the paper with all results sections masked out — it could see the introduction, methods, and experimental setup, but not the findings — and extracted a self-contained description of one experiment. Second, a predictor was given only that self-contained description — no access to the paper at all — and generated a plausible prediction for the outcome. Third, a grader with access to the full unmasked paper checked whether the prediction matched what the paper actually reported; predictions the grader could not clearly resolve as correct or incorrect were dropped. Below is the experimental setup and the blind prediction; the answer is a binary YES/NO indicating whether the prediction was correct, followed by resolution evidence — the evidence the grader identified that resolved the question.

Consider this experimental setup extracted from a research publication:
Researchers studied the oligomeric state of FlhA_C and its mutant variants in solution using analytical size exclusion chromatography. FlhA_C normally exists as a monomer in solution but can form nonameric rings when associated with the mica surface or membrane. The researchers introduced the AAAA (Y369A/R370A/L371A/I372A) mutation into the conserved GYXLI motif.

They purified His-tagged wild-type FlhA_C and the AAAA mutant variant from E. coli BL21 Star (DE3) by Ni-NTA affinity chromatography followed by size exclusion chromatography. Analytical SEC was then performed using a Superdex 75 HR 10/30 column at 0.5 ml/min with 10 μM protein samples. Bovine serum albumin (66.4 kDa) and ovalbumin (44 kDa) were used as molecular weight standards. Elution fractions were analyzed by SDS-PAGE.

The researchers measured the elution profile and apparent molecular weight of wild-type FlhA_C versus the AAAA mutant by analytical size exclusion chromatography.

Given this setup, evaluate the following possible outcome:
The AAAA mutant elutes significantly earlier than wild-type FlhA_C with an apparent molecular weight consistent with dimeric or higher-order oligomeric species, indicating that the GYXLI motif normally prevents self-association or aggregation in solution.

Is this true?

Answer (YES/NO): NO